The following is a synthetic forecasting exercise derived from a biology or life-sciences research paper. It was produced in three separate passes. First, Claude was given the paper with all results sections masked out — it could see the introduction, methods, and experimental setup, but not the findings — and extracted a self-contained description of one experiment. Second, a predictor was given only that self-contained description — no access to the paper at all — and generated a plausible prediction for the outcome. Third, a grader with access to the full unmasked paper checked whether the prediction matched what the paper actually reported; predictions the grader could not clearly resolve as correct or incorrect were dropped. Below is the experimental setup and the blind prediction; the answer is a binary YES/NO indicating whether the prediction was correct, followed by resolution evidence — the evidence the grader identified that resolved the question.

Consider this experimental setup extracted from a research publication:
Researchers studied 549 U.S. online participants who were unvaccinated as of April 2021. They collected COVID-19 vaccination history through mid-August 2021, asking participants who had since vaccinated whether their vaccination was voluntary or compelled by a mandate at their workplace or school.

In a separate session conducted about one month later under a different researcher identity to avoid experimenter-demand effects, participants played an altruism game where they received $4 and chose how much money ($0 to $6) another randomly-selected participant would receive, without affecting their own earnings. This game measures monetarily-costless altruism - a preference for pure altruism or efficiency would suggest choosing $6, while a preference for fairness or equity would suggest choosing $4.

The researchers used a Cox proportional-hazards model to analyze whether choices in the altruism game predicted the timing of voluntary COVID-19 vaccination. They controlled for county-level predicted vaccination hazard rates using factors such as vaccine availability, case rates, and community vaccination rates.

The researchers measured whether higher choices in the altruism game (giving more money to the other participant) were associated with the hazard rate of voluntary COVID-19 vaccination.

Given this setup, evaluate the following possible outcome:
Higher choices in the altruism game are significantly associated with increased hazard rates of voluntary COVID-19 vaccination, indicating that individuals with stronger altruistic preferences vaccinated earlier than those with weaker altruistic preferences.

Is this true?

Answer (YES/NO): NO